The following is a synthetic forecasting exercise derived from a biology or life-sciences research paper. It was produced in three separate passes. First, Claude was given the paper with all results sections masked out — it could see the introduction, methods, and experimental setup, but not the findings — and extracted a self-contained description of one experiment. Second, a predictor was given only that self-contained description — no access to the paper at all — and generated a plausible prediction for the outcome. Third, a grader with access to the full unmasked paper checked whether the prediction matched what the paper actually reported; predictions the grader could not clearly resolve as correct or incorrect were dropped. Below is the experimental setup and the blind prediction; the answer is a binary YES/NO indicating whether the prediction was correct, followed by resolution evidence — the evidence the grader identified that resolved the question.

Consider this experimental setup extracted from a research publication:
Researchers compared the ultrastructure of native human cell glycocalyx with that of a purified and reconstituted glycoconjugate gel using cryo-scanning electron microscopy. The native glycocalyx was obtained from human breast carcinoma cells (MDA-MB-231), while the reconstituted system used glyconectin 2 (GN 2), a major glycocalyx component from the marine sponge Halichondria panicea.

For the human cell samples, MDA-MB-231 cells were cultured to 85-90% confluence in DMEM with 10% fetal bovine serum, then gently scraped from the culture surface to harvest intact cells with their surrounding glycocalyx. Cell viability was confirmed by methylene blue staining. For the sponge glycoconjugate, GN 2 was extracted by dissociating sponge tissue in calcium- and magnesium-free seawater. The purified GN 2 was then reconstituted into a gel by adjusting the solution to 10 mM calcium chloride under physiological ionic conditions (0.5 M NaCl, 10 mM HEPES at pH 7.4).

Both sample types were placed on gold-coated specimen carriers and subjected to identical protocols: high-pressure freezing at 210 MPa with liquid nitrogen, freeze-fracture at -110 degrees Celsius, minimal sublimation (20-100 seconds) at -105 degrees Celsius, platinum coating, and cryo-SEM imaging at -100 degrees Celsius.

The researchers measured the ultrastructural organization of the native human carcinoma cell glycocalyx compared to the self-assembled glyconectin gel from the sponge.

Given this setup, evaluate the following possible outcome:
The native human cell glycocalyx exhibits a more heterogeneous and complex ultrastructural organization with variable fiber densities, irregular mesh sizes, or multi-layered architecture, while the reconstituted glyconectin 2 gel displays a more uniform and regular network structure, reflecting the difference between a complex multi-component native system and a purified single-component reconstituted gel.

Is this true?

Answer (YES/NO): NO